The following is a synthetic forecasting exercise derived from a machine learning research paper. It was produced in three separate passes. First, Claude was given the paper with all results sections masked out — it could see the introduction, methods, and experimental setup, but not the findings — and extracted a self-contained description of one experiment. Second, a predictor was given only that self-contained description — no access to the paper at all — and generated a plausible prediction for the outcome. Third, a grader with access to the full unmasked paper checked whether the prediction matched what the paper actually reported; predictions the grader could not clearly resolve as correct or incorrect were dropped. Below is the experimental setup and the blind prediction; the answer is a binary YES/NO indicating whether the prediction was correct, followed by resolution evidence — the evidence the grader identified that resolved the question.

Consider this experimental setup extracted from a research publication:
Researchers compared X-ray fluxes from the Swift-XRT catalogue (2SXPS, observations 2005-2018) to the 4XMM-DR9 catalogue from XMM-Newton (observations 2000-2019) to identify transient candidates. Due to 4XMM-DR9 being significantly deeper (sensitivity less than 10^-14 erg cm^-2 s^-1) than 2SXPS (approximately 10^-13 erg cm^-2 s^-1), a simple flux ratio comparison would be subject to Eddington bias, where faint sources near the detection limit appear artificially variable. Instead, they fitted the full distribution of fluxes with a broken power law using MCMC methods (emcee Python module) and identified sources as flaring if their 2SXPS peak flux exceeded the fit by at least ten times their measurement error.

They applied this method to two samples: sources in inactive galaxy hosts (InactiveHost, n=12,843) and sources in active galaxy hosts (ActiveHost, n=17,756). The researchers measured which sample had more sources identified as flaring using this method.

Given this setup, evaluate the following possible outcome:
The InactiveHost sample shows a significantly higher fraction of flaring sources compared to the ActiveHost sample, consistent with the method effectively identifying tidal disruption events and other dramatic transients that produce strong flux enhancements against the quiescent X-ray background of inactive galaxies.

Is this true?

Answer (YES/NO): NO